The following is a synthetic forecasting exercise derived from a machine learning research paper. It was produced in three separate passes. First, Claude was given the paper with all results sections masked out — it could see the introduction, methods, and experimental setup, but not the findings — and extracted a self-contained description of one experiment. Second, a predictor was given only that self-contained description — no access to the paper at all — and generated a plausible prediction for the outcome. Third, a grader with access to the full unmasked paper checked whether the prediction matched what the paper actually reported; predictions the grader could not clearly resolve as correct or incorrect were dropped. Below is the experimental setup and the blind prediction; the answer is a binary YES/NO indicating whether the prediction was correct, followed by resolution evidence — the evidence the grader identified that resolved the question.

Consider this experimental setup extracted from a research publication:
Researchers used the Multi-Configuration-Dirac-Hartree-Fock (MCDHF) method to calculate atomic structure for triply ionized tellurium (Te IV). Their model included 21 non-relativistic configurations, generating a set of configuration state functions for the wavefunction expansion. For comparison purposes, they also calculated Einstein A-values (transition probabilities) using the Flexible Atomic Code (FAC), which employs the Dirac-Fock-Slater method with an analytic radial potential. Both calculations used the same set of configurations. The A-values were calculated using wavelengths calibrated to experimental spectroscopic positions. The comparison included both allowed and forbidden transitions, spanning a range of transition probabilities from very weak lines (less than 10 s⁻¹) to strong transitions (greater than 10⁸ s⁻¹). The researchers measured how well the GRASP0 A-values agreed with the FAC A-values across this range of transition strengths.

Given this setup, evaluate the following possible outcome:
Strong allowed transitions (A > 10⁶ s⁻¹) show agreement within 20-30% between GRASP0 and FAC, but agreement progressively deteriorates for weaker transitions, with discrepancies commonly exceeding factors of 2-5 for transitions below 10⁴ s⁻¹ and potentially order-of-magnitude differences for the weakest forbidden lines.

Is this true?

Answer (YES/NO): NO